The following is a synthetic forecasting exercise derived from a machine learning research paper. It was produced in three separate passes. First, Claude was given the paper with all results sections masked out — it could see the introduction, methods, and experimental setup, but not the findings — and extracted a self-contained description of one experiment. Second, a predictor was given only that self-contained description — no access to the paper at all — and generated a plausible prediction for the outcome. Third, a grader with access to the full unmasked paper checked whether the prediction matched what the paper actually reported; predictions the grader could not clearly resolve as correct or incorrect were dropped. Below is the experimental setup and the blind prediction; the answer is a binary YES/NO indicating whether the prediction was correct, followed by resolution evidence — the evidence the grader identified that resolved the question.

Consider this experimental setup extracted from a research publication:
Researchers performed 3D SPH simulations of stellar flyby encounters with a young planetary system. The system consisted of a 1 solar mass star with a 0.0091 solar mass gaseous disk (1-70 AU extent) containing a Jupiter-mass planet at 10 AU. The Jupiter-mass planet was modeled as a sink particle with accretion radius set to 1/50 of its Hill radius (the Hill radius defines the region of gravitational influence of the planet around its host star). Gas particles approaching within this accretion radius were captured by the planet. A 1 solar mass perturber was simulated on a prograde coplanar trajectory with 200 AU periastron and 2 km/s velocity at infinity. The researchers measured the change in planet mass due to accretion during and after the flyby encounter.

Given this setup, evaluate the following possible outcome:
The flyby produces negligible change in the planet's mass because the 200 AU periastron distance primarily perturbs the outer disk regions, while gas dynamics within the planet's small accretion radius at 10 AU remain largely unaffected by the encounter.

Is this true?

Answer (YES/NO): NO